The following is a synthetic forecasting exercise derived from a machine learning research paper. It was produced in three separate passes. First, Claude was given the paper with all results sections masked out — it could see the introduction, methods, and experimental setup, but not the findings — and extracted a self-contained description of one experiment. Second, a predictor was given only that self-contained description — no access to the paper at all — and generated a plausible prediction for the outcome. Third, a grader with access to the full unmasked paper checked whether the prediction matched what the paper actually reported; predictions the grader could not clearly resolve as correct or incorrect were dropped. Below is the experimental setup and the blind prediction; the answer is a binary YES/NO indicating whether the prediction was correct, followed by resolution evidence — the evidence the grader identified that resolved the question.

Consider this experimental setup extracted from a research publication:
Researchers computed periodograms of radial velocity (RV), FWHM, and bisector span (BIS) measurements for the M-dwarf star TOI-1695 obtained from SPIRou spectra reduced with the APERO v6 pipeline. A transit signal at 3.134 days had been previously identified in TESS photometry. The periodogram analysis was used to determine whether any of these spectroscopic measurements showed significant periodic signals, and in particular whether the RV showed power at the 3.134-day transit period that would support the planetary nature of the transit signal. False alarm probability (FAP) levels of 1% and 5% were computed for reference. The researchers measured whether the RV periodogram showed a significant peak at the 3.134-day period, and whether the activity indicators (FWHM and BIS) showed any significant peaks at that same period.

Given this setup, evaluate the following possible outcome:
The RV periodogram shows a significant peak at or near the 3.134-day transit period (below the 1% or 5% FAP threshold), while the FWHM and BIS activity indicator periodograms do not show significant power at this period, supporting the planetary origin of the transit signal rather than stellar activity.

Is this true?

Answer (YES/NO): YES